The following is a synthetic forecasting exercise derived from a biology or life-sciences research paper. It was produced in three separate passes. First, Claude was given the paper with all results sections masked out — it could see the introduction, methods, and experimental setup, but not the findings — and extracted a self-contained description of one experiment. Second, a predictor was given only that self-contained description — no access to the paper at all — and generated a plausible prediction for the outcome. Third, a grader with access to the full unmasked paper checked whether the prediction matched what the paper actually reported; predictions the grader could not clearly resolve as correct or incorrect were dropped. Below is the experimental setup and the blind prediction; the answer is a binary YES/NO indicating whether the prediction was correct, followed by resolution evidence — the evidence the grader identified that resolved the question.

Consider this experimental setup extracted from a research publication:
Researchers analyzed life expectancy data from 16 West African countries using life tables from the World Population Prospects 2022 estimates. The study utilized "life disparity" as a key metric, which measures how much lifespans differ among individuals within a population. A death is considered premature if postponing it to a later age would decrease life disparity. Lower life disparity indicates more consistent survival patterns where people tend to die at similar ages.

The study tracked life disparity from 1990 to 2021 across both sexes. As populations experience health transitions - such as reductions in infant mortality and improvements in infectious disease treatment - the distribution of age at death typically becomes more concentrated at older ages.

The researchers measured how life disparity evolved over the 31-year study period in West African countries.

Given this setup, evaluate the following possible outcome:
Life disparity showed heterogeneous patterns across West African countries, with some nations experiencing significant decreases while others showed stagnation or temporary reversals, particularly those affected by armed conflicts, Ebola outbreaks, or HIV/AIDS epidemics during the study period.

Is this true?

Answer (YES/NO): NO